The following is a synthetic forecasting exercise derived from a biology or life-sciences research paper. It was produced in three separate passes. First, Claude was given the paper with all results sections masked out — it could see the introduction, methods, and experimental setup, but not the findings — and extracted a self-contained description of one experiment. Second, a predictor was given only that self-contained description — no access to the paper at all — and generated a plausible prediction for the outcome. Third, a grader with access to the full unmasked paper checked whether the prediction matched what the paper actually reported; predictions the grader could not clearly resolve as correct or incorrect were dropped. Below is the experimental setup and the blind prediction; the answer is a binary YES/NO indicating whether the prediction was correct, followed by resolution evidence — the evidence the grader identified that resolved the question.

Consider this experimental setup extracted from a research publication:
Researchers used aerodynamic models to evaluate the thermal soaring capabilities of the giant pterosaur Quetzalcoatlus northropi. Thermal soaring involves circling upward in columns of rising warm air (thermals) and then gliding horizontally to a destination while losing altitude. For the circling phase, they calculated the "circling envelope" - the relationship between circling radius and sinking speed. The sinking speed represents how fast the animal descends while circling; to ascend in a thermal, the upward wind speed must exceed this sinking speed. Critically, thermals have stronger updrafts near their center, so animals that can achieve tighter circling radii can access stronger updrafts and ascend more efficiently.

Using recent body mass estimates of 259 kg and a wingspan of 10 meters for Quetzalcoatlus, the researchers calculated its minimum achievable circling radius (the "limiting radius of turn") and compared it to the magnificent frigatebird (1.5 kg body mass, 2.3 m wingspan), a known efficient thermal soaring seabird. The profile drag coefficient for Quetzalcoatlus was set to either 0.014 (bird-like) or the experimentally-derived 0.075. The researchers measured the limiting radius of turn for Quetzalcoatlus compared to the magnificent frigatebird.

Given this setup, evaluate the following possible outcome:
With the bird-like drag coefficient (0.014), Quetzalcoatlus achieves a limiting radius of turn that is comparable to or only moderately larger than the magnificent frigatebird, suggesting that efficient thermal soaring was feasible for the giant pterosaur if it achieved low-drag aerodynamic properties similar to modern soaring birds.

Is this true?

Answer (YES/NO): NO